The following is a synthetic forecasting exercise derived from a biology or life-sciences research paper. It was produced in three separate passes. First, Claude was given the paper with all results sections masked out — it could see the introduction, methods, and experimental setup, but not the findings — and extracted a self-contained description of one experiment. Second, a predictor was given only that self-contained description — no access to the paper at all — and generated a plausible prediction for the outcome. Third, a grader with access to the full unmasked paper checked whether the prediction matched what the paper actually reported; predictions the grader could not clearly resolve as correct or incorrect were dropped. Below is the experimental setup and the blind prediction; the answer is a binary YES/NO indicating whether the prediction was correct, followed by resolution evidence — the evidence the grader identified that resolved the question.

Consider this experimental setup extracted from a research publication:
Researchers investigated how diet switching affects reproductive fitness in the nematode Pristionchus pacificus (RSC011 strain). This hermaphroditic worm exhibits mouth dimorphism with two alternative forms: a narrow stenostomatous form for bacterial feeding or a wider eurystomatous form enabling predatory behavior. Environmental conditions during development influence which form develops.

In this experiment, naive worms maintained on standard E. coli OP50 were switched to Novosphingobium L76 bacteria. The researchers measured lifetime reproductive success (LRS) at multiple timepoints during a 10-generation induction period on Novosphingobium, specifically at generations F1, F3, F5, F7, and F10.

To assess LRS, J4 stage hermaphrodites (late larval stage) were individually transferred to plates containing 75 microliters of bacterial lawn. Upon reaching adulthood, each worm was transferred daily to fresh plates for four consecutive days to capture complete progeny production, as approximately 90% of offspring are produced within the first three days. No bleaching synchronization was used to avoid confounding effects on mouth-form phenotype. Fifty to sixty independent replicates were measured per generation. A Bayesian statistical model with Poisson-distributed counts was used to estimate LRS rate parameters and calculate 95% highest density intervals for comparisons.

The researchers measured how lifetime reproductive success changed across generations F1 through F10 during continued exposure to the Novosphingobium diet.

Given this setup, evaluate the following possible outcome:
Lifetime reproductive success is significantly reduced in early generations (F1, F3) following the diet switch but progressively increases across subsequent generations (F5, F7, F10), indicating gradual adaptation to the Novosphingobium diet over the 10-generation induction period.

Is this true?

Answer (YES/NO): NO